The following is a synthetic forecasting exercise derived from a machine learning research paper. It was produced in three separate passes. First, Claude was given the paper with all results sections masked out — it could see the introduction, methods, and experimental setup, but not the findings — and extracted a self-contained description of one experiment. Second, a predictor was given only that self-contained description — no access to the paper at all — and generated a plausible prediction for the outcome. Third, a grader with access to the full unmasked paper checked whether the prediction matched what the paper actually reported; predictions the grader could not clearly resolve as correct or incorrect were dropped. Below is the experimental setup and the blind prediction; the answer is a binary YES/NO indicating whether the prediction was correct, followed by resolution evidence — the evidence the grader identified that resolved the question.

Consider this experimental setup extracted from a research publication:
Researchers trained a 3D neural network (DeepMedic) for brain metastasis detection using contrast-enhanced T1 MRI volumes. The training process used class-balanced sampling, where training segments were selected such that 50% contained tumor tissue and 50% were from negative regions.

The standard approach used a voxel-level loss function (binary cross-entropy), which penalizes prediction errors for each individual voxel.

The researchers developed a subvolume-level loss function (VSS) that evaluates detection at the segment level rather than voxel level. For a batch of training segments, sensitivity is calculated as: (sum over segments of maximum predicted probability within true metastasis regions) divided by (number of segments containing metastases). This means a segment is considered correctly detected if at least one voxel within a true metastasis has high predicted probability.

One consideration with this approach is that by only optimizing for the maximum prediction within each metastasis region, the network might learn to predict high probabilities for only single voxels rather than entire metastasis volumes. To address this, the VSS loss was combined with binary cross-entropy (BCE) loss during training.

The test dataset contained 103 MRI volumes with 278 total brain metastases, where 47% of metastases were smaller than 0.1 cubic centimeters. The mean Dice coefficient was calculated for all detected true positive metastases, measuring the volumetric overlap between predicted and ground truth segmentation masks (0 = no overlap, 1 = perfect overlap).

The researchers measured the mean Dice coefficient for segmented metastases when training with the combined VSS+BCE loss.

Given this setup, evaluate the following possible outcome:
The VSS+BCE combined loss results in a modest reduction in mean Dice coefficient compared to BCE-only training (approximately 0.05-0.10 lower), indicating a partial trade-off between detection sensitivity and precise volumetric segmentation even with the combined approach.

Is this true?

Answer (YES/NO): NO